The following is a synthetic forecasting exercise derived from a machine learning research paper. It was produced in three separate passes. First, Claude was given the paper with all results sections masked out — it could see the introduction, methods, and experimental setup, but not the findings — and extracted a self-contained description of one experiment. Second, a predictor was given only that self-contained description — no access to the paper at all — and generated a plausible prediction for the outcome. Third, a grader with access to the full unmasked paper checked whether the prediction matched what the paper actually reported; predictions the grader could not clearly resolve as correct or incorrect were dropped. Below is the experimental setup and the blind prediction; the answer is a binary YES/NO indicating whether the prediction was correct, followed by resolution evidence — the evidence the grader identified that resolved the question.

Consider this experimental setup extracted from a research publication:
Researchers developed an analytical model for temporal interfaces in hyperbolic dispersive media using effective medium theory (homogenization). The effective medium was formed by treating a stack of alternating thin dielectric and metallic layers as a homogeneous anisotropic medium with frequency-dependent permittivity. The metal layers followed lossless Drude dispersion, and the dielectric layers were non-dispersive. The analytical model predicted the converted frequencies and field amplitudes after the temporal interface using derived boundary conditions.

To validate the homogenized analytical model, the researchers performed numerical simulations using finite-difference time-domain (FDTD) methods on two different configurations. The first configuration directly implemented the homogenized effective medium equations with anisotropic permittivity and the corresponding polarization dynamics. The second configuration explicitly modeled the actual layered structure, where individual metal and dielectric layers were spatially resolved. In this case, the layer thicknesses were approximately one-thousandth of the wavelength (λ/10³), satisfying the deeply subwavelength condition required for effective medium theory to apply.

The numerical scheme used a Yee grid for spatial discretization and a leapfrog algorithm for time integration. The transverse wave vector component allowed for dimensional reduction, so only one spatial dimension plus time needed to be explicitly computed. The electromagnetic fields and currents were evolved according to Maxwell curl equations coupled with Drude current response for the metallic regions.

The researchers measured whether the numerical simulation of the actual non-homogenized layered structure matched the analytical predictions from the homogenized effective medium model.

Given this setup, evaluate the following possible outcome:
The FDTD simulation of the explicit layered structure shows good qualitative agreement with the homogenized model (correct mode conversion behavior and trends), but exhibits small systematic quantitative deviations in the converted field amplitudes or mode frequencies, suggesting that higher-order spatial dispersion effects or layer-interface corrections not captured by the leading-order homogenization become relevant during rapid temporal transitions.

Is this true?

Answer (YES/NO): NO